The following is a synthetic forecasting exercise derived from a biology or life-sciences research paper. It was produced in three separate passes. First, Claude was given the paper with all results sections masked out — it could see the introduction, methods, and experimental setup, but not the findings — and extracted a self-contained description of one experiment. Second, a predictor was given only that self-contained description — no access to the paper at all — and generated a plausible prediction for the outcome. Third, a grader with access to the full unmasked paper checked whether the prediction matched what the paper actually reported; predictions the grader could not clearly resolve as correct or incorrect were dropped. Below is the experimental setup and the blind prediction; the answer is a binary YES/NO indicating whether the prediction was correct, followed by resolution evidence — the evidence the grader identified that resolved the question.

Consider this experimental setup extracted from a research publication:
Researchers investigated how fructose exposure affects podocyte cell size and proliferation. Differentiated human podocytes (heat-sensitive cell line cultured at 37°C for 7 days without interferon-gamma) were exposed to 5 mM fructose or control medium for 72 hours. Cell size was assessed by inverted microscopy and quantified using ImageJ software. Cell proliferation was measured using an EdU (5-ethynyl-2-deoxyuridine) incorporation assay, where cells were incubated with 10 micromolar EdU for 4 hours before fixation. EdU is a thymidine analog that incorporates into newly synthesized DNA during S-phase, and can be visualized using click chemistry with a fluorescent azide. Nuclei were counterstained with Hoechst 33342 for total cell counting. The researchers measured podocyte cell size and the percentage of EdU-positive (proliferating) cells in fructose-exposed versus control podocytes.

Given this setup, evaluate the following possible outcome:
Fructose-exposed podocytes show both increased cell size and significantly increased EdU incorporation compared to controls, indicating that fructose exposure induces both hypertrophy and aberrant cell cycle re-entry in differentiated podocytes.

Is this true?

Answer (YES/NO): YES